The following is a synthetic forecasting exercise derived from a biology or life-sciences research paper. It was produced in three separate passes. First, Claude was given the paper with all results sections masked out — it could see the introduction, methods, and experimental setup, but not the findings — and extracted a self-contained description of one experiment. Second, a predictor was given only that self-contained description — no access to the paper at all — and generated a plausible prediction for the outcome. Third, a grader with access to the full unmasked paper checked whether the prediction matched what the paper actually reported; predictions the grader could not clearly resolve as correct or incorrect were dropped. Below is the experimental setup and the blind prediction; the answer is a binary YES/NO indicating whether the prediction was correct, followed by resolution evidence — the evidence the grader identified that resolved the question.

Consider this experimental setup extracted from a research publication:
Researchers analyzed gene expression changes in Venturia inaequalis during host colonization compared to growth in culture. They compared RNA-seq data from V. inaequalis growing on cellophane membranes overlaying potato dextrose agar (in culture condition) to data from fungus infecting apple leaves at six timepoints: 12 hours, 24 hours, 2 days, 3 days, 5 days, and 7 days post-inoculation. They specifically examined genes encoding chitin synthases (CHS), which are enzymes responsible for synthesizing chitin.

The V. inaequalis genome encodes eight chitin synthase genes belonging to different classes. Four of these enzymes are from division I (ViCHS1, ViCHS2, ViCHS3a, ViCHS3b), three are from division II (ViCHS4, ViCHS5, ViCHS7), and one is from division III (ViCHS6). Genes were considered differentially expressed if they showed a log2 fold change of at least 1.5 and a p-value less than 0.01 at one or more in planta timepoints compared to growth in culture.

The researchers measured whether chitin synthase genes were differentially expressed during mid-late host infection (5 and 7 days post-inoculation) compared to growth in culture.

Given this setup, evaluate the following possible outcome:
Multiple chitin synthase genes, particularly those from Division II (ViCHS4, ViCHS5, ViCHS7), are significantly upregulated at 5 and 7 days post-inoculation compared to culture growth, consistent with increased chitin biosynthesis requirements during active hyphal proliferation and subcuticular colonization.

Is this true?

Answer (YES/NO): NO